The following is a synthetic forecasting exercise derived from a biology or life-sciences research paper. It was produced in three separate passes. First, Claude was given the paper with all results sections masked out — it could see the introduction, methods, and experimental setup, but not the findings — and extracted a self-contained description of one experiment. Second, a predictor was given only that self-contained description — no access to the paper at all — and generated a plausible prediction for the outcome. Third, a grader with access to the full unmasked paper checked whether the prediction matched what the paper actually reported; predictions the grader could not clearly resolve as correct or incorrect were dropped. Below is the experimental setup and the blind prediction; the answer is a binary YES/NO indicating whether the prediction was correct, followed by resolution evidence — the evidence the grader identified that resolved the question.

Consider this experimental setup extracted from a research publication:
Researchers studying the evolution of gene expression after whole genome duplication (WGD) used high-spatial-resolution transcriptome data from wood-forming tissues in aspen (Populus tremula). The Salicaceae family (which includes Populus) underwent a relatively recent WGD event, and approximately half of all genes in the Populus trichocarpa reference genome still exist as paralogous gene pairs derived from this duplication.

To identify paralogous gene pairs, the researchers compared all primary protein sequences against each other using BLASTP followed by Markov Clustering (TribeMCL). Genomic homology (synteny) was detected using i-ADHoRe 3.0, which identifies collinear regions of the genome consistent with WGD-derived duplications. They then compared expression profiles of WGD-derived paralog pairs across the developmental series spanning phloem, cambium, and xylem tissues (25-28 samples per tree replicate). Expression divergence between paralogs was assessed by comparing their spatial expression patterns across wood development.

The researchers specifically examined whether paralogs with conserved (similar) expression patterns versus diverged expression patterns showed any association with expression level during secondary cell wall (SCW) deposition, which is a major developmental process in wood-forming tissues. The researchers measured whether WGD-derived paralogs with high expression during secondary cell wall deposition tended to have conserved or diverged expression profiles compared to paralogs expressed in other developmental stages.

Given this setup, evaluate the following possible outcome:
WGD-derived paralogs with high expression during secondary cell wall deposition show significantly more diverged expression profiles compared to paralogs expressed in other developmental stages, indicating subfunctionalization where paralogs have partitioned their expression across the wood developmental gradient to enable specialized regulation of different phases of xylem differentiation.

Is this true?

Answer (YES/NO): NO